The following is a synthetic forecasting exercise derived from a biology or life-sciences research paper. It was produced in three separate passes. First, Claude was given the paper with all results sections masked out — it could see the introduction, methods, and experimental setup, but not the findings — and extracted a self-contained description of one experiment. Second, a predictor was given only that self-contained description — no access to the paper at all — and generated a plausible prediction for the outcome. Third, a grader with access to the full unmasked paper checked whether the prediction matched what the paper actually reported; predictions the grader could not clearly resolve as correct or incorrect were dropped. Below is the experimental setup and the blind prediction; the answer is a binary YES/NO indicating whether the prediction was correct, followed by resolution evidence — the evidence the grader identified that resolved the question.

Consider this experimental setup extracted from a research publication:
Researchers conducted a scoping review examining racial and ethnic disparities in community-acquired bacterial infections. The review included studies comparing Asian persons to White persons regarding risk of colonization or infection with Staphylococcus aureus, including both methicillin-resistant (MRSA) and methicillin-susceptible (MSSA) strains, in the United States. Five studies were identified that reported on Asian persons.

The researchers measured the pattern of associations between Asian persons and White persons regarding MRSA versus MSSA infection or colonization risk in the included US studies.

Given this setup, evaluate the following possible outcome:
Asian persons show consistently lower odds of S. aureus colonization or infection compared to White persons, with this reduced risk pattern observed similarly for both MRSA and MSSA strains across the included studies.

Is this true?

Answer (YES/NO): NO